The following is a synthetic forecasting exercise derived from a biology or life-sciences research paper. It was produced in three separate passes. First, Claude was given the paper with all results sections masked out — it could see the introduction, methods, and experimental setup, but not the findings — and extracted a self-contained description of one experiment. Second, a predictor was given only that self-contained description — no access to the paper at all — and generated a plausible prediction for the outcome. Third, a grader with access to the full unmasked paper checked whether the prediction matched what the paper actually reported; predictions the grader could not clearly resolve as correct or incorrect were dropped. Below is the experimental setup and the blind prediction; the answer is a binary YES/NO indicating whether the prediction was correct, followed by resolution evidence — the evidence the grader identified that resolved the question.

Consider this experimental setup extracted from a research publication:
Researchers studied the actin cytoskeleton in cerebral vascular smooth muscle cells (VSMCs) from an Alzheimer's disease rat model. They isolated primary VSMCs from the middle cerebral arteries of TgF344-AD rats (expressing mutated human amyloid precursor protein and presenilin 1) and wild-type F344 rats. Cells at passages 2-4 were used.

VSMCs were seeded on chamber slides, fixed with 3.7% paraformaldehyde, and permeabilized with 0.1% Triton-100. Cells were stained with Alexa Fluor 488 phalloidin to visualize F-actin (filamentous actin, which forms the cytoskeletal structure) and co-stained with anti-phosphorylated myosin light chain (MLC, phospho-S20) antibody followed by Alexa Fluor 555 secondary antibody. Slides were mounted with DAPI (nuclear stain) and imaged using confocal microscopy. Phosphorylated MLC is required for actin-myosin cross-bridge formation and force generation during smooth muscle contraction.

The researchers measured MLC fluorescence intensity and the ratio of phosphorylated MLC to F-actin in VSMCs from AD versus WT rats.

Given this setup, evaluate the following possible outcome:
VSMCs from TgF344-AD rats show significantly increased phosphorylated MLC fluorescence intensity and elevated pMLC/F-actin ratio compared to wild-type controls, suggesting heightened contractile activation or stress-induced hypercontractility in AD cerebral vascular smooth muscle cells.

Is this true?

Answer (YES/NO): NO